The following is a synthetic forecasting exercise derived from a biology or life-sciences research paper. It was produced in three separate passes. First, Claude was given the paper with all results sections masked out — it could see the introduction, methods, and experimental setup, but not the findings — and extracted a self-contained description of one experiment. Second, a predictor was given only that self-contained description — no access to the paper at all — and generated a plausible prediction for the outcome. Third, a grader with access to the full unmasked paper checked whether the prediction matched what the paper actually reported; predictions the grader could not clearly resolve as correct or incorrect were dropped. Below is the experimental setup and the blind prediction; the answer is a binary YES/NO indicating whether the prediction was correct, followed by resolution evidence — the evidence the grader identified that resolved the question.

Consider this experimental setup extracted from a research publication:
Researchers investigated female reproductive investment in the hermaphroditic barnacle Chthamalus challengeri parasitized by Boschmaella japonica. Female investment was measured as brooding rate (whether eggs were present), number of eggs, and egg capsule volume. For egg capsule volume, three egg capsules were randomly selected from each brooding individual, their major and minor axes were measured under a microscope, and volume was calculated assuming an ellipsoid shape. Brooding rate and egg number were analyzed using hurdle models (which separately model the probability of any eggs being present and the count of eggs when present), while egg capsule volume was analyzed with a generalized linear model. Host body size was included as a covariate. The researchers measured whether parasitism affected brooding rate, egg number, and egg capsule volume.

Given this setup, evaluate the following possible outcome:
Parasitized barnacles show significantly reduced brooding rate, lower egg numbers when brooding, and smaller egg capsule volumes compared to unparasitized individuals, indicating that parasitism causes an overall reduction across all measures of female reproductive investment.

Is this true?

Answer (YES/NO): NO